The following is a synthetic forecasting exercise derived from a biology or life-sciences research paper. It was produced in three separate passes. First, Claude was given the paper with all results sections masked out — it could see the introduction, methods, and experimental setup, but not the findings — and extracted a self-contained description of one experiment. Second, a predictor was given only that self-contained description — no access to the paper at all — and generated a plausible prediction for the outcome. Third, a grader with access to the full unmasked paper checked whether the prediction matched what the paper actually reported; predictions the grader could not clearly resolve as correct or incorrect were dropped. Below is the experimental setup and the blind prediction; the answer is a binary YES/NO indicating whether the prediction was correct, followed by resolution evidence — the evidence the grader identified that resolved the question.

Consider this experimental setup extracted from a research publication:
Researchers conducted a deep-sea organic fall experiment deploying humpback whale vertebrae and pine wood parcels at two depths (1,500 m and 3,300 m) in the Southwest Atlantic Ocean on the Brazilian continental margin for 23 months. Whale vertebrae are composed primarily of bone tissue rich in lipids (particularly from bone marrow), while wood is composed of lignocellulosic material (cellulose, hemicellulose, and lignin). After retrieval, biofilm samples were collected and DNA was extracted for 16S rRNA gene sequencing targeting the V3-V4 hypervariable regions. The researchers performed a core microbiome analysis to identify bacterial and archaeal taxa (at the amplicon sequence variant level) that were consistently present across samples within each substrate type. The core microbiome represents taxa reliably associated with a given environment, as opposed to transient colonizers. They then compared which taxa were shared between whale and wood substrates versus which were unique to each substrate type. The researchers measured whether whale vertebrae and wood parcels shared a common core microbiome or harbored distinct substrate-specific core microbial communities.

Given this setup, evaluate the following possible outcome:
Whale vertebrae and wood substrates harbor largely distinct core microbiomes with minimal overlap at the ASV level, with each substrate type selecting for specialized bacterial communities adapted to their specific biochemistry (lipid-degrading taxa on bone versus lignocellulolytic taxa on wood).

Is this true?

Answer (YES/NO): NO